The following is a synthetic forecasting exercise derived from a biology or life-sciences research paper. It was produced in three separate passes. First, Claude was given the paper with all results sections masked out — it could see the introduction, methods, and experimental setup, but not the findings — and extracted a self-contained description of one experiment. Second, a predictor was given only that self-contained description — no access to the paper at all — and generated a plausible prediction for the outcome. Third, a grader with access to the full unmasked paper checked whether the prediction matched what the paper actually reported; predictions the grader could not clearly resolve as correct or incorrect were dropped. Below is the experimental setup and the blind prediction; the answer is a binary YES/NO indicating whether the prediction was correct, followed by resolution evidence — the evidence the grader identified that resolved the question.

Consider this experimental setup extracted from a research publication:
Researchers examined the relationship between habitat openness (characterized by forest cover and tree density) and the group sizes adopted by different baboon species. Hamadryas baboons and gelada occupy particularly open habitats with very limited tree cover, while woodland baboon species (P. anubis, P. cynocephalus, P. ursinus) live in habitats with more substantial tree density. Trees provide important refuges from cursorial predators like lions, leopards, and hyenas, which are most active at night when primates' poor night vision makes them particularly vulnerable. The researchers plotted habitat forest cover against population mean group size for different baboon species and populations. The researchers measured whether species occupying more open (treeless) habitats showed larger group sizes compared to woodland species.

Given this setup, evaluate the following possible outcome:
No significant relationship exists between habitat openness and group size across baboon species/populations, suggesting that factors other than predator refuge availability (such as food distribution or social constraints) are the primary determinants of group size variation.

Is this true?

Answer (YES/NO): NO